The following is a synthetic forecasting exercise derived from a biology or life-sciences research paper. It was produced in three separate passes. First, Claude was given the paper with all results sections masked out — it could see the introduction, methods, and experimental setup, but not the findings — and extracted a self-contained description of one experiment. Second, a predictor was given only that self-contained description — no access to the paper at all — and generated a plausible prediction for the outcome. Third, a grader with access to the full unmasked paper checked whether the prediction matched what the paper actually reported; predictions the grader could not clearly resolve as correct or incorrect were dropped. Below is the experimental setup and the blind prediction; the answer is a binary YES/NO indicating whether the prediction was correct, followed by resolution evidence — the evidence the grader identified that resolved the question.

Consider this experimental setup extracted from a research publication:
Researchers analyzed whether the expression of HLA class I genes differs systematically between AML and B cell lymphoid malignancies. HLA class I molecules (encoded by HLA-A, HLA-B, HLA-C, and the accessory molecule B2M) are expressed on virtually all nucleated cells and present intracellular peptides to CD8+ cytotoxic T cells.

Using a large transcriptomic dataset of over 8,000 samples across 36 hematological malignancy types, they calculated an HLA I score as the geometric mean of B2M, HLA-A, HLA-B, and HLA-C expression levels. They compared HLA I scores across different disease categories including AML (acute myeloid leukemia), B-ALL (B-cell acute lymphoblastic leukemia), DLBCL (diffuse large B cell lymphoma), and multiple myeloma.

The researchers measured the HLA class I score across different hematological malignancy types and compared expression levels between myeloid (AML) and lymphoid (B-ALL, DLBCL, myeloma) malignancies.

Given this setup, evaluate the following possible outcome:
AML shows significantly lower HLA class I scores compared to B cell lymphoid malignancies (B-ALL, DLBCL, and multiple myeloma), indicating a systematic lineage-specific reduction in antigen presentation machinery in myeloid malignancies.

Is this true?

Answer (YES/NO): NO